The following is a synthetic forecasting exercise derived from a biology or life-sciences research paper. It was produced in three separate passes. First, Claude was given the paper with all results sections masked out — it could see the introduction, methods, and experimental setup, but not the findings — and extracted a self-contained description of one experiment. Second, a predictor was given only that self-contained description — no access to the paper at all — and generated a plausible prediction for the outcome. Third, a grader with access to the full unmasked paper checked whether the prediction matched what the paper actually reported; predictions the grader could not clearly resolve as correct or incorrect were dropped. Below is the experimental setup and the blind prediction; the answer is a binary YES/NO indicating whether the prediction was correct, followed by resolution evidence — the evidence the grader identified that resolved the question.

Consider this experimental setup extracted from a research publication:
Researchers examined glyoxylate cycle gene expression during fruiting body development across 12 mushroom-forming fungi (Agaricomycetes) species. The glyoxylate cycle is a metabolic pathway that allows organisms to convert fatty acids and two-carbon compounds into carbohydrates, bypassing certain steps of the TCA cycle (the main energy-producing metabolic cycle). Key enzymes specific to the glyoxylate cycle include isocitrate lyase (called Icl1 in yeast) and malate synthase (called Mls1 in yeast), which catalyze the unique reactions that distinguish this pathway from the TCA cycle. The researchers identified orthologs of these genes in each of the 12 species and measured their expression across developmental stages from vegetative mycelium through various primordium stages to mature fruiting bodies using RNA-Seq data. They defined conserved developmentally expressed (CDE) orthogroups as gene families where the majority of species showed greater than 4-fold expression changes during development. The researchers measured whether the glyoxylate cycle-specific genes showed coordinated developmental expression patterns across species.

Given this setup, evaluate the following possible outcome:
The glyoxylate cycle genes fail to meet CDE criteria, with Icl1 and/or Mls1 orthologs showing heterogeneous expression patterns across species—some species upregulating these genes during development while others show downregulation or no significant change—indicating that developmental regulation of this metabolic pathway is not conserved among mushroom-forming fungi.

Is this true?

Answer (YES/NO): NO